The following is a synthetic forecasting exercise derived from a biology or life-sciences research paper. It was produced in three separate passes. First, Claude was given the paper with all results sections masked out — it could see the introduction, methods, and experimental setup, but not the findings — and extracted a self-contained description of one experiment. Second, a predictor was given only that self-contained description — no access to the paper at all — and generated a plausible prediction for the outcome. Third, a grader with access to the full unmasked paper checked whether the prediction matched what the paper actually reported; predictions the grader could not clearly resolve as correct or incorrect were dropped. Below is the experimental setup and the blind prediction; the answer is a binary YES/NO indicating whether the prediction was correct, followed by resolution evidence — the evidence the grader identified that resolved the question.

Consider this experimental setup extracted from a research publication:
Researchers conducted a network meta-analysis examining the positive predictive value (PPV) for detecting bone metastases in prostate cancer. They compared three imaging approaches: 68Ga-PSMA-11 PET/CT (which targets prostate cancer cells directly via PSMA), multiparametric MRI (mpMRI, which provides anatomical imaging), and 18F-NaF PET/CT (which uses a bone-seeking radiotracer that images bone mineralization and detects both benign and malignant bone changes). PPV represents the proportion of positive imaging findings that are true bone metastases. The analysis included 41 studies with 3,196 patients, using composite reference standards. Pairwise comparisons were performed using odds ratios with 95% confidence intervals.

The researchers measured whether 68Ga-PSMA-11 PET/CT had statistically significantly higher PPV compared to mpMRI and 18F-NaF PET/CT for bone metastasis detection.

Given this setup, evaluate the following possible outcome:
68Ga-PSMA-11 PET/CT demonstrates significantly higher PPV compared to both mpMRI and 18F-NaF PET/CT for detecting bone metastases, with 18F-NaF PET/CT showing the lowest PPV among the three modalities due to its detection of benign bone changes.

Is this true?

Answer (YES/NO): YES